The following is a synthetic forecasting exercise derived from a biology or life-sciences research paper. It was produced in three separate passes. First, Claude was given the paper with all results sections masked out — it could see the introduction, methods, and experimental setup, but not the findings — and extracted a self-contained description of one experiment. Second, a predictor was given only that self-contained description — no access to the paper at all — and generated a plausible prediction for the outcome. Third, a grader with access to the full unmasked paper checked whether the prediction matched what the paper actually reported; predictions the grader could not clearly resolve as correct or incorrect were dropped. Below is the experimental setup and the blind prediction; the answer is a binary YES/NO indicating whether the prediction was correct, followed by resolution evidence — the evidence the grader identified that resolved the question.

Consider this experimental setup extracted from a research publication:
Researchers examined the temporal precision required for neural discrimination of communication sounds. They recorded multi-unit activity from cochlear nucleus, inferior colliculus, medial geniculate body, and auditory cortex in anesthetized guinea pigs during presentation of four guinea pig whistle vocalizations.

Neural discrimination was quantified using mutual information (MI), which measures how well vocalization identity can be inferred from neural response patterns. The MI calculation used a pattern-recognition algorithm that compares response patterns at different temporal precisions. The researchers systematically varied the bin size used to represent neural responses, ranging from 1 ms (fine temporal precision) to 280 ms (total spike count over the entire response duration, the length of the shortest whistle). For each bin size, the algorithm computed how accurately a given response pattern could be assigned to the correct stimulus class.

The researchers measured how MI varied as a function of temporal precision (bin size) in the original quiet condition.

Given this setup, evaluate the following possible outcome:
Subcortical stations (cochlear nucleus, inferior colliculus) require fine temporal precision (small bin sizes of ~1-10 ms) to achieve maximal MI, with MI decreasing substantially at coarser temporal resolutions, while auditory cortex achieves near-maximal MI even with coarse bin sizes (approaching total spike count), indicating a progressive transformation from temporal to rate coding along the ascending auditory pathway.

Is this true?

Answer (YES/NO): NO